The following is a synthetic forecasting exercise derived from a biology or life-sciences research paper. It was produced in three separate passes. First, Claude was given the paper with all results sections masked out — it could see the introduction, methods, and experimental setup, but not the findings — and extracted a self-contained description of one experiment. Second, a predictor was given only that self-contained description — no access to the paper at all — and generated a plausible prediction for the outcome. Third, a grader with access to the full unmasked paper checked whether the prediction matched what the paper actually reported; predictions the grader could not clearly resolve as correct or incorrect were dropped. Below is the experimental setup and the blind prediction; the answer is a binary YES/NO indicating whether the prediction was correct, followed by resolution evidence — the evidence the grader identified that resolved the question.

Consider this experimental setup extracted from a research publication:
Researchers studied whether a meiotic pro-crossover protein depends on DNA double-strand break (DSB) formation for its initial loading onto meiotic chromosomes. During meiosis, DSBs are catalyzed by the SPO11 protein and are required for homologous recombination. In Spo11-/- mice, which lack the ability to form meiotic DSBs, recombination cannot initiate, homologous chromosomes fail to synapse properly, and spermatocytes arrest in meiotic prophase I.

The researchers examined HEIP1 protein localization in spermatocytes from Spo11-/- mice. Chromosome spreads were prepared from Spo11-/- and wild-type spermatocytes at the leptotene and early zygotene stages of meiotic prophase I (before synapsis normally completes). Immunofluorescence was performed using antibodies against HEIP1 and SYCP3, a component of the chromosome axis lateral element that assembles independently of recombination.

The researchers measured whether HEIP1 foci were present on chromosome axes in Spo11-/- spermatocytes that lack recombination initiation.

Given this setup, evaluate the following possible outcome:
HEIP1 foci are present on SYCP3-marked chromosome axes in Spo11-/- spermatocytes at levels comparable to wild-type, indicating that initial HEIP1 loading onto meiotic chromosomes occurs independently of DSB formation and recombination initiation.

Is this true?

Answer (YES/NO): YES